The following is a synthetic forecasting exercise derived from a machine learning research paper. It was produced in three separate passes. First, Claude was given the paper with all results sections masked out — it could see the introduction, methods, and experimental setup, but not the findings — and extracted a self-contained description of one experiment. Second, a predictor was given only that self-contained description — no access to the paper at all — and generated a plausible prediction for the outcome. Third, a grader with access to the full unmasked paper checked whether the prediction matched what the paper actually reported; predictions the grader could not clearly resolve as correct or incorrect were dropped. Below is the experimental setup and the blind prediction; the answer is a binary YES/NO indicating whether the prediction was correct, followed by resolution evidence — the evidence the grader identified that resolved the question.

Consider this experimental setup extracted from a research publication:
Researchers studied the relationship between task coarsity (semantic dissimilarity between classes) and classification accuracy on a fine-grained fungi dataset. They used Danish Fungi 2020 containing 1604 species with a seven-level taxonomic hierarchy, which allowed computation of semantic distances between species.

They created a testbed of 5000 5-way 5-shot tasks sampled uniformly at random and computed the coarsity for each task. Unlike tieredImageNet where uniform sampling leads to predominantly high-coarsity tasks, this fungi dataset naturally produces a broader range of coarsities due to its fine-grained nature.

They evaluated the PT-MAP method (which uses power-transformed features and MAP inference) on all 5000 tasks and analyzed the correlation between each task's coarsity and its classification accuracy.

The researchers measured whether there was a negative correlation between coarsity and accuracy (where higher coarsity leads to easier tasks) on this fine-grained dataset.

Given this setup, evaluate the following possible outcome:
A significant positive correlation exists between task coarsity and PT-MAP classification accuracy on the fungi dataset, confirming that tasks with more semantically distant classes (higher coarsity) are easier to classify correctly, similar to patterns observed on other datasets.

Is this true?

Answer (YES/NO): YES